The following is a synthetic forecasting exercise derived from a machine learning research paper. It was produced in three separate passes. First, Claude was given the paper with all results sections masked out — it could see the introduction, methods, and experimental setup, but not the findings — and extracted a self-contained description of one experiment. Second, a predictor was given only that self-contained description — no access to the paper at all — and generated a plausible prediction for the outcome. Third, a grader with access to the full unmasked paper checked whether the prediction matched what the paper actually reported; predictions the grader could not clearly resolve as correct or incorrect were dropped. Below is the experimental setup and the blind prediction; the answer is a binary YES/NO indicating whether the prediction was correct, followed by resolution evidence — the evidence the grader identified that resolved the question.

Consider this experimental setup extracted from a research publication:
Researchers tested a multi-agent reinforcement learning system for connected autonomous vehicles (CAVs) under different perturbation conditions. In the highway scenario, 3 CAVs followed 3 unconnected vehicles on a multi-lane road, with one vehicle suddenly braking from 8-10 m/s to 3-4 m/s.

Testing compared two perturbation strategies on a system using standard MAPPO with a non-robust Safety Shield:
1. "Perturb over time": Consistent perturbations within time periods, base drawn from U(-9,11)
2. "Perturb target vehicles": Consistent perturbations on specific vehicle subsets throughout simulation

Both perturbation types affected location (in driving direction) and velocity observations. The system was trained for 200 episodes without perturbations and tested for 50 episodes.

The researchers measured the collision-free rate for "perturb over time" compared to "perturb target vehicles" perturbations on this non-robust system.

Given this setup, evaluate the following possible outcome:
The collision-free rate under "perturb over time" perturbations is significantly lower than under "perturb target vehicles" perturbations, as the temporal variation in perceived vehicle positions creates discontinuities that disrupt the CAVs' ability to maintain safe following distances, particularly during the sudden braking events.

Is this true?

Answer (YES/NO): NO